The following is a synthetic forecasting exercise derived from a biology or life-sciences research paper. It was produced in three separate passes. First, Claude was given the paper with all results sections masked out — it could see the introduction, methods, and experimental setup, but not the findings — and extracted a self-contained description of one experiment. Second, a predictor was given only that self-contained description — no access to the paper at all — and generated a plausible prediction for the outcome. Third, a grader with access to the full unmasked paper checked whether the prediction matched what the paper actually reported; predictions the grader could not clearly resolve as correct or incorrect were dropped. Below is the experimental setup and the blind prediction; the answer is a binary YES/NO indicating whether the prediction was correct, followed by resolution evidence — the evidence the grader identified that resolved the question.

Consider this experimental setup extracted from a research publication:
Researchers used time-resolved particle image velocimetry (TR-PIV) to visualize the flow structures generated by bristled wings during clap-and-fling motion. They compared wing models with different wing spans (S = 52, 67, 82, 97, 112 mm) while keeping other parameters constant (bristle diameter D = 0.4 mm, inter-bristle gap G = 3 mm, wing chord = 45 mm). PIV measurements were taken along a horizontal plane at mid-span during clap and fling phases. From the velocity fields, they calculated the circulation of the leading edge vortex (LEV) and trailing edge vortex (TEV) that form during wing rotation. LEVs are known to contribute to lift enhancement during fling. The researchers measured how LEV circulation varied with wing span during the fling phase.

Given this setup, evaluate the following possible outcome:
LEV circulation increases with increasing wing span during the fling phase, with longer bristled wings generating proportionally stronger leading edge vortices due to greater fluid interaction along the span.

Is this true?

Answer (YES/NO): NO